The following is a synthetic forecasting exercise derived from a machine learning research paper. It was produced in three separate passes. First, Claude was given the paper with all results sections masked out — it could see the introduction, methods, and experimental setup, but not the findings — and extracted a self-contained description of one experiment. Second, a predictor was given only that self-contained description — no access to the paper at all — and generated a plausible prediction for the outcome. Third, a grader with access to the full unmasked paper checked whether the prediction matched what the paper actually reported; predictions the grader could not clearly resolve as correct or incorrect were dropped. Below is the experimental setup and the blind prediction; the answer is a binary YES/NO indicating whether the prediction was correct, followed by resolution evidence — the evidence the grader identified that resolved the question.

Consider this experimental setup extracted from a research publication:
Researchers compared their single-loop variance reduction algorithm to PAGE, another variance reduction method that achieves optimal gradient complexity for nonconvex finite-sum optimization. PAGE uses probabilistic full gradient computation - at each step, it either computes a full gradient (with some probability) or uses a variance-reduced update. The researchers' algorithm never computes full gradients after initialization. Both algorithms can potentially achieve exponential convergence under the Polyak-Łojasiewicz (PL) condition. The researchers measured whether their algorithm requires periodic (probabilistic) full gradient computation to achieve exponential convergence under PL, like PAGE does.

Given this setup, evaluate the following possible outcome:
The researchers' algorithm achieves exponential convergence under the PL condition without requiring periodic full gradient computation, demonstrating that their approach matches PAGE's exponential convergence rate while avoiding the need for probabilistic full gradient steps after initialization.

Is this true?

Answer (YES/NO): YES